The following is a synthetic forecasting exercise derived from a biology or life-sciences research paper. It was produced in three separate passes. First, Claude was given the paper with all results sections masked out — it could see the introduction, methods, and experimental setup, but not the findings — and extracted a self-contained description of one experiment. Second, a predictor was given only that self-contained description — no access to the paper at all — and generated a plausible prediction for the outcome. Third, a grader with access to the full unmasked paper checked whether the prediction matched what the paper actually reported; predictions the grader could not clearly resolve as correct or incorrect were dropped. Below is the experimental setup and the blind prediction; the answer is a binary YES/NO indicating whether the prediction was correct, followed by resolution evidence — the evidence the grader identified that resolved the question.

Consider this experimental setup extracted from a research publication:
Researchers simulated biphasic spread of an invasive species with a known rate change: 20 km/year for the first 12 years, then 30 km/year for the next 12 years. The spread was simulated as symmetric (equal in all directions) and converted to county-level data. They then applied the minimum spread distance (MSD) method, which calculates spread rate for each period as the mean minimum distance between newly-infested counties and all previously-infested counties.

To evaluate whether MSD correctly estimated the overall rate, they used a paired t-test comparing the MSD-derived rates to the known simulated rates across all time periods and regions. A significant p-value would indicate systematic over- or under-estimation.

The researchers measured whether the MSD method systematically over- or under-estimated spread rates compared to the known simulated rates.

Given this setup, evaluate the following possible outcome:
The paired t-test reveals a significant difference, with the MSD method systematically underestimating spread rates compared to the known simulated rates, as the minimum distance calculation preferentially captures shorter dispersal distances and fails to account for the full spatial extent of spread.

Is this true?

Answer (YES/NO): NO